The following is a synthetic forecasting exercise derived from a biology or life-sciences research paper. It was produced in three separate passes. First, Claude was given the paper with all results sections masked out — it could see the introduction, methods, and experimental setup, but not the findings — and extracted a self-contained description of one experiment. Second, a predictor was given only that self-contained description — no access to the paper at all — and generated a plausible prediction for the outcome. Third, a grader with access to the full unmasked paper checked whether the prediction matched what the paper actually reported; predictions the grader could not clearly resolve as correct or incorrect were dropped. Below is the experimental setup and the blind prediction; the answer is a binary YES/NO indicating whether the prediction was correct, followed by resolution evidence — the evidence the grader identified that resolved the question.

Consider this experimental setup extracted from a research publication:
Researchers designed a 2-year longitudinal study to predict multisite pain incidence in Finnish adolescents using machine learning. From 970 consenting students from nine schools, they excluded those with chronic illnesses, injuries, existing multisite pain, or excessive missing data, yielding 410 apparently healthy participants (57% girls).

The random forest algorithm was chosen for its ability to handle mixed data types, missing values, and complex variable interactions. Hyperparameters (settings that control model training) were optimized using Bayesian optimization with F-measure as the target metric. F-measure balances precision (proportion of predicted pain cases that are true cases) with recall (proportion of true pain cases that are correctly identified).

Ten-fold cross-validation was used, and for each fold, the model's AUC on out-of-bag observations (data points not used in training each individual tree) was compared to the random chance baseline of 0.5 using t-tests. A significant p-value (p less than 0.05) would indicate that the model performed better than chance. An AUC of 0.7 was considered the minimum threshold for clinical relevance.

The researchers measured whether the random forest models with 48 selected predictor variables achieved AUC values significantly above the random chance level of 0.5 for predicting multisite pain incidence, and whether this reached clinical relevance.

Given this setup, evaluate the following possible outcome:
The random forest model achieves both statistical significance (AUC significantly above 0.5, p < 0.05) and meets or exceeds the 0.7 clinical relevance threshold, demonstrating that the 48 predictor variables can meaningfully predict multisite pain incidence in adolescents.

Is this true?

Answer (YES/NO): NO